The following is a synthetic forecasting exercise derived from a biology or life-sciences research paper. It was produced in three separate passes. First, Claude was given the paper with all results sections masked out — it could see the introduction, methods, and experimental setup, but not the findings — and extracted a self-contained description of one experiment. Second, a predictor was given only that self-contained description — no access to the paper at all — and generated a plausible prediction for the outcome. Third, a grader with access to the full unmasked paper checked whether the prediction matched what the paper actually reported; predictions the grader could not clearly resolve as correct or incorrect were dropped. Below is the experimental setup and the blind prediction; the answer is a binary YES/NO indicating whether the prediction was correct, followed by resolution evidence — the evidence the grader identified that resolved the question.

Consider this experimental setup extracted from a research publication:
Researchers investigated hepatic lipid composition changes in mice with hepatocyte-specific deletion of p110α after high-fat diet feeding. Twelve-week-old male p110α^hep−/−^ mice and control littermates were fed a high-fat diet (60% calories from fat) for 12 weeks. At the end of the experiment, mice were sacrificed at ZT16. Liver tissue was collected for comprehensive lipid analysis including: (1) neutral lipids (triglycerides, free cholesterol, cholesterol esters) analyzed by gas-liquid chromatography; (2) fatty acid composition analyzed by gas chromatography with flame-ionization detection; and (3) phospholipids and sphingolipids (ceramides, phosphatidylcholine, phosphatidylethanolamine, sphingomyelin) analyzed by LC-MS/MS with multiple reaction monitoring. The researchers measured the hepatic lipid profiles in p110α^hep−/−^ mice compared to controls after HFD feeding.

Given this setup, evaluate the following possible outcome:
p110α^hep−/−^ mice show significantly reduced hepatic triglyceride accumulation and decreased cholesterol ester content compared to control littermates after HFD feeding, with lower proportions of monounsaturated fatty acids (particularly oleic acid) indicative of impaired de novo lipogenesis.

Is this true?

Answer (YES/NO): NO